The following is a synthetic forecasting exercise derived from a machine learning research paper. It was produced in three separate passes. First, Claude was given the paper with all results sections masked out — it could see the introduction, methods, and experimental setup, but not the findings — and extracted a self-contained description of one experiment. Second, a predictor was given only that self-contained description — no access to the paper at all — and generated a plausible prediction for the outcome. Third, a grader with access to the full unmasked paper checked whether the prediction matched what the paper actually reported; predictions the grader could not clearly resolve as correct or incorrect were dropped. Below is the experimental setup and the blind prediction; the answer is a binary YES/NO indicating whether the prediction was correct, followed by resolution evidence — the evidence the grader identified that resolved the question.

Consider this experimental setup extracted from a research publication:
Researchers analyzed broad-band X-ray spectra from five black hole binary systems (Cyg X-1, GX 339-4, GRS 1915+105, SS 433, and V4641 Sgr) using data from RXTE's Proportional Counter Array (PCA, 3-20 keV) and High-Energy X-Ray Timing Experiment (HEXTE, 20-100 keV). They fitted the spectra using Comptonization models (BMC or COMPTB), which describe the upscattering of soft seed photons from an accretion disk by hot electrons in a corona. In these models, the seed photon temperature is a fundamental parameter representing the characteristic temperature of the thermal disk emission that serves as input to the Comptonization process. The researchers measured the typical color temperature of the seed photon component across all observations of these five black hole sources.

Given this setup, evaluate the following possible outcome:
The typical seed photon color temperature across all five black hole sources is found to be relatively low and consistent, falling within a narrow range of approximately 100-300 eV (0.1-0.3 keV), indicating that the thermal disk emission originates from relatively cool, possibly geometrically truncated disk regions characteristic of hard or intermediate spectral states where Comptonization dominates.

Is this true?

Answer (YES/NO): NO